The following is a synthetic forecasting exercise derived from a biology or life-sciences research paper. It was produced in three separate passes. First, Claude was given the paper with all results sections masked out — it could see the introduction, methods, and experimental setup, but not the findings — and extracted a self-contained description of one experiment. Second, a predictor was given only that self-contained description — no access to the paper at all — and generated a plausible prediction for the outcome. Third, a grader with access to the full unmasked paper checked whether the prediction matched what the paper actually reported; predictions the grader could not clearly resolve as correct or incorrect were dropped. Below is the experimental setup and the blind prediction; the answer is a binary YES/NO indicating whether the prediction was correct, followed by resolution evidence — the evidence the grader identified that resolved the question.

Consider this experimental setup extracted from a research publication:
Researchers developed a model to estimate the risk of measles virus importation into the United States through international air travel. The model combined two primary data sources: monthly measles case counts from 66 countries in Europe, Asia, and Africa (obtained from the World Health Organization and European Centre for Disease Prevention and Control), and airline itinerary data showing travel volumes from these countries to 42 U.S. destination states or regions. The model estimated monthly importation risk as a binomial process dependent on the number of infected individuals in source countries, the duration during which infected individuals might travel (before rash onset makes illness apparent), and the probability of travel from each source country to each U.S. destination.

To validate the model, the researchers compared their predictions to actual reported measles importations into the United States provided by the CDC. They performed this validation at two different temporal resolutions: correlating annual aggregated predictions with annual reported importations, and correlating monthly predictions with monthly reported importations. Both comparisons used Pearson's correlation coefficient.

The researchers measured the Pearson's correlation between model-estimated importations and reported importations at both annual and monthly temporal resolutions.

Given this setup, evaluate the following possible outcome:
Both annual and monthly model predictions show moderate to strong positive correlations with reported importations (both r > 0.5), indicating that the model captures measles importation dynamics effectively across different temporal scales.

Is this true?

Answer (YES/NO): YES